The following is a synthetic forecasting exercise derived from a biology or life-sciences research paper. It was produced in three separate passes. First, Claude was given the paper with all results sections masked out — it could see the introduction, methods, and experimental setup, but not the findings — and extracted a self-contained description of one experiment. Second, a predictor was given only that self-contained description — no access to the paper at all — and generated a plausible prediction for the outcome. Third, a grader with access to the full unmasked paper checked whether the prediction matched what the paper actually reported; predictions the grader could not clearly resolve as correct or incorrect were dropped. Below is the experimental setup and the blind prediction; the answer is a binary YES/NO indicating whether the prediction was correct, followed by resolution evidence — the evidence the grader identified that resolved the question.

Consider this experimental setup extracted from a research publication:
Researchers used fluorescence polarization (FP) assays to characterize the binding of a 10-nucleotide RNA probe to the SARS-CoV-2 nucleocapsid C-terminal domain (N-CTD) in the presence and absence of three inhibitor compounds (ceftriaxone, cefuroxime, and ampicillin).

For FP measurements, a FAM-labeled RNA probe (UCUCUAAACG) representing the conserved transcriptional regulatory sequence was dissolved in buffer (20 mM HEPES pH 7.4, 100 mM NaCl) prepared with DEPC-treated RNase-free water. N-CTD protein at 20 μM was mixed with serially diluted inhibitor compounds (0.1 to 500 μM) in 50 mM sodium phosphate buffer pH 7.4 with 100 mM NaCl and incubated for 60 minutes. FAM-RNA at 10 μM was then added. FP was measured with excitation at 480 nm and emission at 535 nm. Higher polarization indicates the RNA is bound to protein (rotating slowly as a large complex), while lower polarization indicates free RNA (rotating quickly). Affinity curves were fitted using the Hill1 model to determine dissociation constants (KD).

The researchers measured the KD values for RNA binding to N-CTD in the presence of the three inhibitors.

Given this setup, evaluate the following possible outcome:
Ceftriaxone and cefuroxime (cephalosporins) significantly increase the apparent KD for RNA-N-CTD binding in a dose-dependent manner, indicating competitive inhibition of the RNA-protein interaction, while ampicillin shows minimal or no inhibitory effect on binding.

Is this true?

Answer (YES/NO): NO